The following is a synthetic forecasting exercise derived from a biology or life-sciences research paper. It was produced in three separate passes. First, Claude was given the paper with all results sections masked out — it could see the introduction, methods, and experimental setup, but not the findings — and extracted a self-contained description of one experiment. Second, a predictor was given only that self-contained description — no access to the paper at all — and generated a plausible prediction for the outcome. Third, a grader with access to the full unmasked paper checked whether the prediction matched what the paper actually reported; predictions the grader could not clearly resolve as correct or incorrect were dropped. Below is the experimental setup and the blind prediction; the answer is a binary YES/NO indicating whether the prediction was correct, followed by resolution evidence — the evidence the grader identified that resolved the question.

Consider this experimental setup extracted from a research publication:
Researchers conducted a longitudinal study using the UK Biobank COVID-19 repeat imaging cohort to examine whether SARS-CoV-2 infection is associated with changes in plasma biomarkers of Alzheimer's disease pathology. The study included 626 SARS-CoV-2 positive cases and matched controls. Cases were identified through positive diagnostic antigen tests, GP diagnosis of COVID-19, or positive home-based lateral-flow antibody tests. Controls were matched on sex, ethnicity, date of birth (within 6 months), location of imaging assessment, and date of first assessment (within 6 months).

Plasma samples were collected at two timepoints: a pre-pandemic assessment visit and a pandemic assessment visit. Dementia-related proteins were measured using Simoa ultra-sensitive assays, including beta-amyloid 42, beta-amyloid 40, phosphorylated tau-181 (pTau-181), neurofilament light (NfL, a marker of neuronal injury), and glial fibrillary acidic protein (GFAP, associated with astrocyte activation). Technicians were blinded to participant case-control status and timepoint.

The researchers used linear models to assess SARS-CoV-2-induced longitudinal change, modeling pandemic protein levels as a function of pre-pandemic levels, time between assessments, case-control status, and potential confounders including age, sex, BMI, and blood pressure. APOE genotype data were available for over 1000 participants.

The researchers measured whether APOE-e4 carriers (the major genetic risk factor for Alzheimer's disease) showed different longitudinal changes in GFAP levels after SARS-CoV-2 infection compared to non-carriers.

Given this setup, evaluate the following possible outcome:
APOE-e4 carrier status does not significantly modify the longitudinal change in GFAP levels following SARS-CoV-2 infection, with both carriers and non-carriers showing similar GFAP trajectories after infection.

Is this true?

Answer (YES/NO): YES